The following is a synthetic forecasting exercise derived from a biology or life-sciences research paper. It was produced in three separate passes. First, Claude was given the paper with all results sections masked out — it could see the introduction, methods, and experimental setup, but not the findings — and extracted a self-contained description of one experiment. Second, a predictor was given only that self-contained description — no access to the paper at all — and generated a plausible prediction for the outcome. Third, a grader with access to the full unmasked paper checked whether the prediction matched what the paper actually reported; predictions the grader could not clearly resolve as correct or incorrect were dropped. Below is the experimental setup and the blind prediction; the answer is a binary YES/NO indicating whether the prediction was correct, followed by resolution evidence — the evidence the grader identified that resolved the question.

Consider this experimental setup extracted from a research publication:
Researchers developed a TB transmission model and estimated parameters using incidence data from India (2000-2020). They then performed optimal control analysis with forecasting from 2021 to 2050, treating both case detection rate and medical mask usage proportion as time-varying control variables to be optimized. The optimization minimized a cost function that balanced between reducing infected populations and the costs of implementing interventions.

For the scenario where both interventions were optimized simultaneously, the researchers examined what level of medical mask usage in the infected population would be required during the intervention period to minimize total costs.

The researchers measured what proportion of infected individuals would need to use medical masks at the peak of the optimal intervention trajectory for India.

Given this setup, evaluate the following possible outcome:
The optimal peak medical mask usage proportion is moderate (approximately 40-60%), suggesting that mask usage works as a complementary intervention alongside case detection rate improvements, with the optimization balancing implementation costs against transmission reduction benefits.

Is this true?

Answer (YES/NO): NO